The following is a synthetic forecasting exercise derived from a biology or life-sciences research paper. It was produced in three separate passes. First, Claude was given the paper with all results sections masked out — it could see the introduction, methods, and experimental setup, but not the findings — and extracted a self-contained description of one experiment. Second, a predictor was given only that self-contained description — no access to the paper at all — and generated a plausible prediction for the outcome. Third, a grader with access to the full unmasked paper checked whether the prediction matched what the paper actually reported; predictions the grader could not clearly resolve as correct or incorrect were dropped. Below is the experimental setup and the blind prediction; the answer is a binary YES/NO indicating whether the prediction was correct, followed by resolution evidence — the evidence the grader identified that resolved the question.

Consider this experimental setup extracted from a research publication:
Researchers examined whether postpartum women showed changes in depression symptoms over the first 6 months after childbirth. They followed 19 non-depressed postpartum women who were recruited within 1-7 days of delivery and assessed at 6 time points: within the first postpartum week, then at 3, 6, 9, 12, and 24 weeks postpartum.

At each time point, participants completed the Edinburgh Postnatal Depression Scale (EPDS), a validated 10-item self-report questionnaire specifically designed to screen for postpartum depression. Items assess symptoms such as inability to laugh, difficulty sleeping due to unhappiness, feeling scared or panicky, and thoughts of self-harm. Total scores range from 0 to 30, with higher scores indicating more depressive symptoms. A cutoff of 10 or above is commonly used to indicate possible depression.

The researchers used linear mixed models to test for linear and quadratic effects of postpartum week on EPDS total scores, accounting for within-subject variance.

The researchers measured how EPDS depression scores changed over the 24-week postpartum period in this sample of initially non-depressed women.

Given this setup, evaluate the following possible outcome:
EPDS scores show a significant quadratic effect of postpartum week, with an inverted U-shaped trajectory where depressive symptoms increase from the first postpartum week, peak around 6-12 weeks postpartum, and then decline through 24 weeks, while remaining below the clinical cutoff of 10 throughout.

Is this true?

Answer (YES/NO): NO